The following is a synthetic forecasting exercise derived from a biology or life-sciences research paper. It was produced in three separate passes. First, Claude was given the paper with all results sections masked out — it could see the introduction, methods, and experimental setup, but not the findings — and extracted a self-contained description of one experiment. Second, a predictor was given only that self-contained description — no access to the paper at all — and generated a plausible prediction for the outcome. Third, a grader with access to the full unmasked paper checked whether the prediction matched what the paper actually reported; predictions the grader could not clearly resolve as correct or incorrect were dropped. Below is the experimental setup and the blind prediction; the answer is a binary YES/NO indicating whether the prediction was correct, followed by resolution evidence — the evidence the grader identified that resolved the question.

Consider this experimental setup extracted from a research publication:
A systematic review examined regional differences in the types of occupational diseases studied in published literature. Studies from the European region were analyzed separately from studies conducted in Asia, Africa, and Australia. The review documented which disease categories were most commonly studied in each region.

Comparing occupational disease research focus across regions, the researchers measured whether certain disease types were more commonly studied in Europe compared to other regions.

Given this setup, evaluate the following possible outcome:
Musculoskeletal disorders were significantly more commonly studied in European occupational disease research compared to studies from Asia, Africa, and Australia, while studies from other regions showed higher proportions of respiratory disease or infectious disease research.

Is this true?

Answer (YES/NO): NO